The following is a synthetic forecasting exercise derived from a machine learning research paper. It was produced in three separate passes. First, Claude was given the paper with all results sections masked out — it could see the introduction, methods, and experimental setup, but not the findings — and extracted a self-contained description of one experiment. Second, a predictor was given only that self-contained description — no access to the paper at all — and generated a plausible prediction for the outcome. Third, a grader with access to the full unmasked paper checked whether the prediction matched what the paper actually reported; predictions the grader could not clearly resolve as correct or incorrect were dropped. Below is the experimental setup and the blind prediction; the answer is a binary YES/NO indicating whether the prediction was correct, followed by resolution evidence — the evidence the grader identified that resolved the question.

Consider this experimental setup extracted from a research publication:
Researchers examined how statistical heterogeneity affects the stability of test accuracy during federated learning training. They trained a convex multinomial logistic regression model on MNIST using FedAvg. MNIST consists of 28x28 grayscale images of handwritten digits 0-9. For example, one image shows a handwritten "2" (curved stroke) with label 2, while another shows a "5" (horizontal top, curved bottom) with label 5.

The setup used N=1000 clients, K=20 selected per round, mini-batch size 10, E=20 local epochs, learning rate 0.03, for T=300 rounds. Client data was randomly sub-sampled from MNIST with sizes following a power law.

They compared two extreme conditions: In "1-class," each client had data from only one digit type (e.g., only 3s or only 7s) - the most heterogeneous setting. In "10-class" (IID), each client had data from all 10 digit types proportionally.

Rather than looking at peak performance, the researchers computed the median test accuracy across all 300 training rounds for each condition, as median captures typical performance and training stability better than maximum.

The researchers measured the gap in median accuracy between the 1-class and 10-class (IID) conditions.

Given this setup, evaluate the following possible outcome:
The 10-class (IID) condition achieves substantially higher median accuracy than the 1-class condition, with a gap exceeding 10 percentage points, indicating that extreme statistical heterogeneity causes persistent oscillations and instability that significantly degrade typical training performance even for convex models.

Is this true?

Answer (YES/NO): YES